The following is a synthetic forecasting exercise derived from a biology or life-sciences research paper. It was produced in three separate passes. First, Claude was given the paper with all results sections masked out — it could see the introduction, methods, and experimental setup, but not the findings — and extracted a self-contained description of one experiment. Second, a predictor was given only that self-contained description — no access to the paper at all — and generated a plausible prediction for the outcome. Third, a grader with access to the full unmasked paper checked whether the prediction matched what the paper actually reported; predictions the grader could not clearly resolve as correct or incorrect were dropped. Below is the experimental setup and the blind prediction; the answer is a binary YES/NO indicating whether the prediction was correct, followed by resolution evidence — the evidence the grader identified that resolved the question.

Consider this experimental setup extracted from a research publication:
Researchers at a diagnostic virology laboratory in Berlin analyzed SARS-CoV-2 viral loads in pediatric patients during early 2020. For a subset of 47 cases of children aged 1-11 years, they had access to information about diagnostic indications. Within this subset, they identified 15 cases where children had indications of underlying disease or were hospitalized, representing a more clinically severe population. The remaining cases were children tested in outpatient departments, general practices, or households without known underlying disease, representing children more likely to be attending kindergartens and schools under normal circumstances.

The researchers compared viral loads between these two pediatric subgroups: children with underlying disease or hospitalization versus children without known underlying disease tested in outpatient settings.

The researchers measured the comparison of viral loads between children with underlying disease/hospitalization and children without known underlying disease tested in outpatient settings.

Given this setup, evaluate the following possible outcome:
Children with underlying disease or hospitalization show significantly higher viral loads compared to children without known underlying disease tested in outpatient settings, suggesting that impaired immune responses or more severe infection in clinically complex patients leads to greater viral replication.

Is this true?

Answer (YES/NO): NO